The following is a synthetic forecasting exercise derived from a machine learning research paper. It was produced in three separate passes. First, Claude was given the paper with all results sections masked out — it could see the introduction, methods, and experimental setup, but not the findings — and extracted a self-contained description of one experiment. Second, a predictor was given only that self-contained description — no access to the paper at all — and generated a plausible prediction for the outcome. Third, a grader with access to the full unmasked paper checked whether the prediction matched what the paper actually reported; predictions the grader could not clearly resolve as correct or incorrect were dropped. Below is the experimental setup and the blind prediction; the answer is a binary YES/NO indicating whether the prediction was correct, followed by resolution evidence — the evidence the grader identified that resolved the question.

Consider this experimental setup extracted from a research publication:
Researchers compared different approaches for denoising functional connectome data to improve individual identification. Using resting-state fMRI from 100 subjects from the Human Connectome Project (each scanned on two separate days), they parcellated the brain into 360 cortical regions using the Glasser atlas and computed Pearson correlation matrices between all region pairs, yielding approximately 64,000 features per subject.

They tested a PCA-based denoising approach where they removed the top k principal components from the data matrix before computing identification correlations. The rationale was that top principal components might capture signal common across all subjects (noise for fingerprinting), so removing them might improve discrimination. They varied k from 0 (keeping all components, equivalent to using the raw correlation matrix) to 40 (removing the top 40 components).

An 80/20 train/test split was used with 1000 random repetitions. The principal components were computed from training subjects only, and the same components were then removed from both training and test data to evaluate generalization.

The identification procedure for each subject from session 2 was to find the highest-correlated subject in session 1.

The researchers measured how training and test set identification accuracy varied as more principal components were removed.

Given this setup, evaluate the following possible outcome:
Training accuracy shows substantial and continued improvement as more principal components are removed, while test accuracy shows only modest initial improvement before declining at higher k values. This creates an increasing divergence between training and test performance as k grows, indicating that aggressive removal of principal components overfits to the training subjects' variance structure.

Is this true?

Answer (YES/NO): NO